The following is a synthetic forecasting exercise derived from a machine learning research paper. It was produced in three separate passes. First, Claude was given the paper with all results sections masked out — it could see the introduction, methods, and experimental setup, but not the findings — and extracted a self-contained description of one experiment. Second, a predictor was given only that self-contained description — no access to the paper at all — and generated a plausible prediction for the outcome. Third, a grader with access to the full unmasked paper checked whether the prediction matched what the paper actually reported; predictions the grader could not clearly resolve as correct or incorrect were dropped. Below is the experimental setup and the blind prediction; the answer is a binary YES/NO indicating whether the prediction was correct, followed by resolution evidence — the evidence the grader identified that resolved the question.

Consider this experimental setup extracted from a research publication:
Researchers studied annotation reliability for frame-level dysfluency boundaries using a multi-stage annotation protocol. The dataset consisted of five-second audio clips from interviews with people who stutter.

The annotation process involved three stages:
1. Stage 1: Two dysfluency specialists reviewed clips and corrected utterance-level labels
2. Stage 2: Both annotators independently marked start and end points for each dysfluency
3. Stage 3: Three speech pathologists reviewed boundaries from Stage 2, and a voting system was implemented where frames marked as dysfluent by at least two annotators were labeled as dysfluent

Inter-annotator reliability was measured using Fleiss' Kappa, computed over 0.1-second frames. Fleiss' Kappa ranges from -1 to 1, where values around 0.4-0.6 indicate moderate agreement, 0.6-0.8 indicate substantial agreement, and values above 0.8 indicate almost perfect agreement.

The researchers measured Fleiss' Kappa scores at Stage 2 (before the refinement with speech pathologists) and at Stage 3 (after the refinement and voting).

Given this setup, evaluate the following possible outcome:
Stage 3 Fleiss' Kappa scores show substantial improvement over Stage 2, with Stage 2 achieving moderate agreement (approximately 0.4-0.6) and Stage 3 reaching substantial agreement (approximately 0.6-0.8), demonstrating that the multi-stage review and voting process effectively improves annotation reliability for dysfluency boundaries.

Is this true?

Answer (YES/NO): YES